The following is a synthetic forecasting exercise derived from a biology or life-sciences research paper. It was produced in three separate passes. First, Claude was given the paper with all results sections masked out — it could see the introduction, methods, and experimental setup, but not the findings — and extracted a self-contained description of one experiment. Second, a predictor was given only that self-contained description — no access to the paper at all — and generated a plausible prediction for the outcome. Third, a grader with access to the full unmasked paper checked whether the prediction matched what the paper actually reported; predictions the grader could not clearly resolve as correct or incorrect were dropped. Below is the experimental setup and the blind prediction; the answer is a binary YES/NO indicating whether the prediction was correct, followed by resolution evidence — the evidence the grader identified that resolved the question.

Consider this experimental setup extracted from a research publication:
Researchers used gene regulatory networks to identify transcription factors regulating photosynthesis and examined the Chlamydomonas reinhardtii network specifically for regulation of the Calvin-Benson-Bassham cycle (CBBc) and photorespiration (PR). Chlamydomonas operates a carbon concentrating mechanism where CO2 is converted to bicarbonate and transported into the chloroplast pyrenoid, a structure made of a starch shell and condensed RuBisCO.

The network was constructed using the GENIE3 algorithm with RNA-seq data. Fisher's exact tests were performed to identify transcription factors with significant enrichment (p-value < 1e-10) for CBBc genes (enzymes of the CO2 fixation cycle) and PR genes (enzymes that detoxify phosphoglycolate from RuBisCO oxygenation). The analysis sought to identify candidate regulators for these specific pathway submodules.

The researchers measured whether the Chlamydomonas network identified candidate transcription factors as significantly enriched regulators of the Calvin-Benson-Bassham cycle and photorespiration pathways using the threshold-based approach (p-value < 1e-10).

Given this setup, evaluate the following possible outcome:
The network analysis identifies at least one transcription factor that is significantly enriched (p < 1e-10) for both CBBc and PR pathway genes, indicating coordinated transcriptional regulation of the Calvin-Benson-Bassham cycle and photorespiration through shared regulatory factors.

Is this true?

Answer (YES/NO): NO